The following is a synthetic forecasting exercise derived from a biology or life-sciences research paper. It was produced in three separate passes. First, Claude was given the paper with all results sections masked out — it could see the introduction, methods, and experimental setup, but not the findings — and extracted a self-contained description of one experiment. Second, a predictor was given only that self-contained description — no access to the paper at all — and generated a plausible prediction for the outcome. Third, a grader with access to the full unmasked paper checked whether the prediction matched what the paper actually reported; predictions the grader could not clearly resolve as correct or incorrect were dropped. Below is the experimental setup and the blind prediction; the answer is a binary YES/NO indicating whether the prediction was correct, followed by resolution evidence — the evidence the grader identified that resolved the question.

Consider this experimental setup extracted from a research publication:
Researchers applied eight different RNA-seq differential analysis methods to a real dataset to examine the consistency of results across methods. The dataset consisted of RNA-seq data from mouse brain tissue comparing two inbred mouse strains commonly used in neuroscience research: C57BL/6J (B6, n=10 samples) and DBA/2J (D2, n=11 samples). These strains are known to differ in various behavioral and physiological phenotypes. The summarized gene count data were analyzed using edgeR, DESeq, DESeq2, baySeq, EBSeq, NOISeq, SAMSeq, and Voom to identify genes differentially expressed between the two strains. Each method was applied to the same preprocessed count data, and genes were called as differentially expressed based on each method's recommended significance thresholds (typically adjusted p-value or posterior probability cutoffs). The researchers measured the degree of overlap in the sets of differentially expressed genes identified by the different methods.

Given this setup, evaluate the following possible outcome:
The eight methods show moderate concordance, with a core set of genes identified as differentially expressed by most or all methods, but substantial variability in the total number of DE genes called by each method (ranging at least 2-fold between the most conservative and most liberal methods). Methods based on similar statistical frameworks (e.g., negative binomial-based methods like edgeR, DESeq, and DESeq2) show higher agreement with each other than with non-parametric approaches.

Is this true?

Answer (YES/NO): NO